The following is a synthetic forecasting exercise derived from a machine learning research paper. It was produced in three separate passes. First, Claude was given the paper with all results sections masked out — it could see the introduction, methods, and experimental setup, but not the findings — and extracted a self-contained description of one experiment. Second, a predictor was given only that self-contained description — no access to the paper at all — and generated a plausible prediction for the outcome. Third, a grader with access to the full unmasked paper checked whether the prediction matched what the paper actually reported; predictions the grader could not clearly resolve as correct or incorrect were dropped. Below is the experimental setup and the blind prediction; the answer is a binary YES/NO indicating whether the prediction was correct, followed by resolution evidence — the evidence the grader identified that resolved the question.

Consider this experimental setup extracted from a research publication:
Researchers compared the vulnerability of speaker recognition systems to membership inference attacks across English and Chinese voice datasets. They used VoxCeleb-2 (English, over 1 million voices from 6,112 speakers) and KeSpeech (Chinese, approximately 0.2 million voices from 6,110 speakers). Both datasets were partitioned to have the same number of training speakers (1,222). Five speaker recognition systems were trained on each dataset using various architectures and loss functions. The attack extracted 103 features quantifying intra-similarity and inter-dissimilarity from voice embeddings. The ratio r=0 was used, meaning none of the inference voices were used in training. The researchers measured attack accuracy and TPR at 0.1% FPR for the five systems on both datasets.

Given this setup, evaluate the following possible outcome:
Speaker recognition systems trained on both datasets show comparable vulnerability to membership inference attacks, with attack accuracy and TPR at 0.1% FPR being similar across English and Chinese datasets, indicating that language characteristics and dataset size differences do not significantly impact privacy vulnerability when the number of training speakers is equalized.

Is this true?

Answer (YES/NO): NO